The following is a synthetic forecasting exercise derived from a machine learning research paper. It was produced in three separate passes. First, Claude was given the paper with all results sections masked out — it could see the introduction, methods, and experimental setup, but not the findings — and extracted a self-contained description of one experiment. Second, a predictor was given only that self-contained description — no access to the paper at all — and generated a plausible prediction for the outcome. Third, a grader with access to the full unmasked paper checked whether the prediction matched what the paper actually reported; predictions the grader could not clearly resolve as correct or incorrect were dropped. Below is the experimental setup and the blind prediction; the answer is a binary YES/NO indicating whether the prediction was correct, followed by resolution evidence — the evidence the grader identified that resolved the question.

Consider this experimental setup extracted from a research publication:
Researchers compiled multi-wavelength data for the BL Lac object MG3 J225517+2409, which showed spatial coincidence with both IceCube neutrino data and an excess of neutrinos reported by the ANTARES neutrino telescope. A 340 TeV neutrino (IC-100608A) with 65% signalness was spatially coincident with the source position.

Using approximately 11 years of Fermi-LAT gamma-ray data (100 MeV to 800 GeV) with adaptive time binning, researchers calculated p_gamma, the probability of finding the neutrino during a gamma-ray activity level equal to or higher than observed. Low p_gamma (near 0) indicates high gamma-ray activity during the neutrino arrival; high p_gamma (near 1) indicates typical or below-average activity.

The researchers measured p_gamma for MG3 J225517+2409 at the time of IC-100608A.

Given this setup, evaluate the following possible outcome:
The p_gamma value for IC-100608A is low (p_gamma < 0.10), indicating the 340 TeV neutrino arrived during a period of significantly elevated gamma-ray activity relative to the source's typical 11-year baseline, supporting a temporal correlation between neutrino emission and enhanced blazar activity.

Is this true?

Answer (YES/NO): YES